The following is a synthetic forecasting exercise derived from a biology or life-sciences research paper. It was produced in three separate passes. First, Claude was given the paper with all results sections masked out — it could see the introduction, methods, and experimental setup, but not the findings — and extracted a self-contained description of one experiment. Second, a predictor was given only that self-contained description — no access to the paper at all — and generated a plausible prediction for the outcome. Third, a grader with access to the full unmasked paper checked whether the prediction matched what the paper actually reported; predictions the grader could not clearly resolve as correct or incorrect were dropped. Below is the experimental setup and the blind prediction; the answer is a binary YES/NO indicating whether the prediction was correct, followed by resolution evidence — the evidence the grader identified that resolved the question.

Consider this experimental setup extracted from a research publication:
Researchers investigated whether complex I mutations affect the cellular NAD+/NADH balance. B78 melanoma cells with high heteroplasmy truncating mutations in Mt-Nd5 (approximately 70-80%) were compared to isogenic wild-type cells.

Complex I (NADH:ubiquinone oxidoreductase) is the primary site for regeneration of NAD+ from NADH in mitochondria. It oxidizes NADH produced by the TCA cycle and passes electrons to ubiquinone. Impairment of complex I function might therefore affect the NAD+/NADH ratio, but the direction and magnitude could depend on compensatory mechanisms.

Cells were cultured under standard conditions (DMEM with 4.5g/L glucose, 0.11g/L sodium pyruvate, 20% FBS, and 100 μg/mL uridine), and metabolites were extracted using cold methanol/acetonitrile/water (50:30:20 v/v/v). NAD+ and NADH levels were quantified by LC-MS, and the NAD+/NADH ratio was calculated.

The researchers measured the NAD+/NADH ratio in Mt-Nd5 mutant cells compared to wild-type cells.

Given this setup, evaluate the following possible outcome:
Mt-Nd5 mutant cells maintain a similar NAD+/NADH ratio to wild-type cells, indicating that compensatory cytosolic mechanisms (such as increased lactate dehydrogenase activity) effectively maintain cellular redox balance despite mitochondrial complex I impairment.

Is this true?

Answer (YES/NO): NO